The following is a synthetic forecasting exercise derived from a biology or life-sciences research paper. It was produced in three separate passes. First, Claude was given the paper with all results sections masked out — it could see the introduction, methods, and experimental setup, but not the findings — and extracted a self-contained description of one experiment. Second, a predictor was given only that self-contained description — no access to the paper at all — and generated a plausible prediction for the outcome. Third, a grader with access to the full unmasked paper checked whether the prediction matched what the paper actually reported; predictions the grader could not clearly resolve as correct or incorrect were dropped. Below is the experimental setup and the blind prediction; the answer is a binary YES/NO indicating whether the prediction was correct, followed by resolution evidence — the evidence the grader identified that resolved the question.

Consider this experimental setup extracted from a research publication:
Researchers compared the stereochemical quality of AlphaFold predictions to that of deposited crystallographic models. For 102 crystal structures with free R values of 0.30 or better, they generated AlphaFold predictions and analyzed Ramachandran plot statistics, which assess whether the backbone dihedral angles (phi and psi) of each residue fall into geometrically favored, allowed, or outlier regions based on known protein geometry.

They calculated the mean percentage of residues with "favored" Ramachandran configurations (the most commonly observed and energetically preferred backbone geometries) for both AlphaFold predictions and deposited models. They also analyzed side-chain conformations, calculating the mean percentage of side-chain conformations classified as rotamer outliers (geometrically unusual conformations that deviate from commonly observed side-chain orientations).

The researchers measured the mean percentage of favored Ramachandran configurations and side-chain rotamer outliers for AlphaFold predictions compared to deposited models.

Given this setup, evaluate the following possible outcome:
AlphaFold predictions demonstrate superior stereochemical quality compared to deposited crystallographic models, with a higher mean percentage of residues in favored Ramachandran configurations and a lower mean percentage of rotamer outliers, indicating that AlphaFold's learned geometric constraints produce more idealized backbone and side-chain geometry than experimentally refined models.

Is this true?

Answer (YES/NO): YES